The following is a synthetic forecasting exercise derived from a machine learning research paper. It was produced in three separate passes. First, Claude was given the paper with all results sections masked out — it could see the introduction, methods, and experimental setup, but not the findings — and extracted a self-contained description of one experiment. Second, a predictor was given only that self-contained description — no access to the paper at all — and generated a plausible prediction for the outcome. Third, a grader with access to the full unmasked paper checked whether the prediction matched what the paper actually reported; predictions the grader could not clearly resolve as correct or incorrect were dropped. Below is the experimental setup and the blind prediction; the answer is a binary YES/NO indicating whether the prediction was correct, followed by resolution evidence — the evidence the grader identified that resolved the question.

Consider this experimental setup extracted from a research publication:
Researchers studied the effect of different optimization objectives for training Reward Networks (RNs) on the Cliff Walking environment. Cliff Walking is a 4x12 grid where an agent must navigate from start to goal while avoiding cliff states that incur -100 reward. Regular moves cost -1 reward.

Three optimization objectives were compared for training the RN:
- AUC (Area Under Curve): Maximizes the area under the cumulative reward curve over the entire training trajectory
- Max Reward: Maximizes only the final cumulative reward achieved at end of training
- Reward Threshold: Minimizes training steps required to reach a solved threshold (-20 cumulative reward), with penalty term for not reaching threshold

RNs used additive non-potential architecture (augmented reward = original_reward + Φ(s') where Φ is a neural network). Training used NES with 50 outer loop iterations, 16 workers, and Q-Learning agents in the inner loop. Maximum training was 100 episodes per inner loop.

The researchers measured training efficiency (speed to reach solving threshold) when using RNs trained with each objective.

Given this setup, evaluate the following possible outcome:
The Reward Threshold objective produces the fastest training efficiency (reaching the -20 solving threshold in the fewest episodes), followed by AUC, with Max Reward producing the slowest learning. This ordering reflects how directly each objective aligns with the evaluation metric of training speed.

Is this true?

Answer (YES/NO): YES